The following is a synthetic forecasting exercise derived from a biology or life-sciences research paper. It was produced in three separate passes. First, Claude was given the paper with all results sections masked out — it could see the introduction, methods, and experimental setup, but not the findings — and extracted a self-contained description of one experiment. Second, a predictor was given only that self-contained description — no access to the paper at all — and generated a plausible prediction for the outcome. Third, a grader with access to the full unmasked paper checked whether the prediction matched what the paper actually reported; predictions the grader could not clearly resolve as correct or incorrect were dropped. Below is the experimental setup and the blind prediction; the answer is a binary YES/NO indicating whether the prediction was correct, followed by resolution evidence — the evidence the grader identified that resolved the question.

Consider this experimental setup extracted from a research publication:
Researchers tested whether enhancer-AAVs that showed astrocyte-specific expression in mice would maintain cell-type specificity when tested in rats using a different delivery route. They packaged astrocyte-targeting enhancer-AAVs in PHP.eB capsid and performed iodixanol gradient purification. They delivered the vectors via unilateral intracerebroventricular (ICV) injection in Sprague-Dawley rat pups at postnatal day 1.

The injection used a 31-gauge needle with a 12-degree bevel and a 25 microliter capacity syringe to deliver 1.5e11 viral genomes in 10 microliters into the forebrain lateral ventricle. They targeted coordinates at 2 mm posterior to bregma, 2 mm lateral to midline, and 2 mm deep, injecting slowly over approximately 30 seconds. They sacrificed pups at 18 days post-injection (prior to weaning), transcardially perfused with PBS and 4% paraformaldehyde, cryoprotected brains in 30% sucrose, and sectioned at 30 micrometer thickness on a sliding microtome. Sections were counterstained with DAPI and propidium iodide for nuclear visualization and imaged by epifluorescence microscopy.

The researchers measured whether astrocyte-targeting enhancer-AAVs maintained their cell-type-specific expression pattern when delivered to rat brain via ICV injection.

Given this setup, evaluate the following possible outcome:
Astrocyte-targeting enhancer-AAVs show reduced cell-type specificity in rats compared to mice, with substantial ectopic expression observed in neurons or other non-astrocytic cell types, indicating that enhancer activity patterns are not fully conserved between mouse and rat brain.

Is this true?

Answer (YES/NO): NO